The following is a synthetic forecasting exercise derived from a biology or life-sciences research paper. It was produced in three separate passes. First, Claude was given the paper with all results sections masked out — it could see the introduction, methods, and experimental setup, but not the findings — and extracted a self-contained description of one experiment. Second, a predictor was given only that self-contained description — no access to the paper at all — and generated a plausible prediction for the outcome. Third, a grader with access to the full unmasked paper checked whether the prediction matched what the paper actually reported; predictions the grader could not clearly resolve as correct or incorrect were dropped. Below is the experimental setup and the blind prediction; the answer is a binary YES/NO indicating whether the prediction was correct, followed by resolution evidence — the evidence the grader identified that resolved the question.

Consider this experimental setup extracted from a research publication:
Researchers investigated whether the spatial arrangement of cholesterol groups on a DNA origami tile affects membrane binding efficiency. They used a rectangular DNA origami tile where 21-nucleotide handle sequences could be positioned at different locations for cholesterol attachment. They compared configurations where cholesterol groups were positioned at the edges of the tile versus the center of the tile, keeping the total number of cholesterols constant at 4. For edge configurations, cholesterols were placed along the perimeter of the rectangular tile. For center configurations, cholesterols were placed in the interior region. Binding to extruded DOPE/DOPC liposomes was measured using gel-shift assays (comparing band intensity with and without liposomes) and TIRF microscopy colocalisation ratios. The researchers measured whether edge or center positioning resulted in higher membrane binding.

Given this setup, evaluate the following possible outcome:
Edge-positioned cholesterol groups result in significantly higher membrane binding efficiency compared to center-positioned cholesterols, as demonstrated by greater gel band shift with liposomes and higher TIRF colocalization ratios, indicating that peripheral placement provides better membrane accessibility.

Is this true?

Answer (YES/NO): NO